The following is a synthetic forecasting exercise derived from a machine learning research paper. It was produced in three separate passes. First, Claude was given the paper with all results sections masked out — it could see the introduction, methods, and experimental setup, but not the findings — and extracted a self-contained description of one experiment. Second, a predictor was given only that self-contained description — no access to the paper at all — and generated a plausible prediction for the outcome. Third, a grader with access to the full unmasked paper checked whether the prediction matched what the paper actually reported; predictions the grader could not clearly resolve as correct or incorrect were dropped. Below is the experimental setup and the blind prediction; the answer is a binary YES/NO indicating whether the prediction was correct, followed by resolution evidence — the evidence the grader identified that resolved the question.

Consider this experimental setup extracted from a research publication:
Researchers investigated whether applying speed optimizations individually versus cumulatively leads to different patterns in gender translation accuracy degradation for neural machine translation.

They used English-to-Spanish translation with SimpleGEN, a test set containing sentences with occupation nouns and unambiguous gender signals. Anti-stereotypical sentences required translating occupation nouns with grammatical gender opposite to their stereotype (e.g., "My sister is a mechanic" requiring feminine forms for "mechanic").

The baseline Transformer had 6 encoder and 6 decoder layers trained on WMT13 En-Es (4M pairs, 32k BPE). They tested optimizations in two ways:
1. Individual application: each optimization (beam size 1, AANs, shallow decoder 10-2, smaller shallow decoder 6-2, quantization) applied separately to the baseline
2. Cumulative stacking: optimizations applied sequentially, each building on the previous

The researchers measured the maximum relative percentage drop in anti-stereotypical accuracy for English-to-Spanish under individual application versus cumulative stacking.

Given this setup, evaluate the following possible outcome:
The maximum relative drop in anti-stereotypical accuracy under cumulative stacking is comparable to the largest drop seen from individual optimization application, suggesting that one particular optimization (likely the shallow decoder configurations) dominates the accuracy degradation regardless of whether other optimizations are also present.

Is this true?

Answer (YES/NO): NO